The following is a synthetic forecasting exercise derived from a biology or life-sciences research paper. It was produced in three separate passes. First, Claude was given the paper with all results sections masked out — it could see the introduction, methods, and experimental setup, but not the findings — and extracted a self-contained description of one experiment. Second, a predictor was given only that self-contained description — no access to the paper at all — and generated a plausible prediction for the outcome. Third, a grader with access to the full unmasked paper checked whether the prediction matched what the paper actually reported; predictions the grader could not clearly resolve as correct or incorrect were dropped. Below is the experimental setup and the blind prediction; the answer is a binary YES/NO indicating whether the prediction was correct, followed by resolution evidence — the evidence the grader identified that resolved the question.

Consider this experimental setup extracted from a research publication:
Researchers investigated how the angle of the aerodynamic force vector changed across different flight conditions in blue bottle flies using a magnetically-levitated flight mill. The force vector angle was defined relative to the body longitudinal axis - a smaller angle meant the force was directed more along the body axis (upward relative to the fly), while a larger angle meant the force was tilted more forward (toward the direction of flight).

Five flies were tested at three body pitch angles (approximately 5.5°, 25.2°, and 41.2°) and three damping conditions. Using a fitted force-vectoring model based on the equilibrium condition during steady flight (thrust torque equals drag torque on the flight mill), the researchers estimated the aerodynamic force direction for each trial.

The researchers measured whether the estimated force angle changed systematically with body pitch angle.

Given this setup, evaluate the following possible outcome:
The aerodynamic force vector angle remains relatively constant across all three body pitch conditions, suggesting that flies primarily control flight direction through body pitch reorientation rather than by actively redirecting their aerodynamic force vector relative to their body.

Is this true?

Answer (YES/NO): NO